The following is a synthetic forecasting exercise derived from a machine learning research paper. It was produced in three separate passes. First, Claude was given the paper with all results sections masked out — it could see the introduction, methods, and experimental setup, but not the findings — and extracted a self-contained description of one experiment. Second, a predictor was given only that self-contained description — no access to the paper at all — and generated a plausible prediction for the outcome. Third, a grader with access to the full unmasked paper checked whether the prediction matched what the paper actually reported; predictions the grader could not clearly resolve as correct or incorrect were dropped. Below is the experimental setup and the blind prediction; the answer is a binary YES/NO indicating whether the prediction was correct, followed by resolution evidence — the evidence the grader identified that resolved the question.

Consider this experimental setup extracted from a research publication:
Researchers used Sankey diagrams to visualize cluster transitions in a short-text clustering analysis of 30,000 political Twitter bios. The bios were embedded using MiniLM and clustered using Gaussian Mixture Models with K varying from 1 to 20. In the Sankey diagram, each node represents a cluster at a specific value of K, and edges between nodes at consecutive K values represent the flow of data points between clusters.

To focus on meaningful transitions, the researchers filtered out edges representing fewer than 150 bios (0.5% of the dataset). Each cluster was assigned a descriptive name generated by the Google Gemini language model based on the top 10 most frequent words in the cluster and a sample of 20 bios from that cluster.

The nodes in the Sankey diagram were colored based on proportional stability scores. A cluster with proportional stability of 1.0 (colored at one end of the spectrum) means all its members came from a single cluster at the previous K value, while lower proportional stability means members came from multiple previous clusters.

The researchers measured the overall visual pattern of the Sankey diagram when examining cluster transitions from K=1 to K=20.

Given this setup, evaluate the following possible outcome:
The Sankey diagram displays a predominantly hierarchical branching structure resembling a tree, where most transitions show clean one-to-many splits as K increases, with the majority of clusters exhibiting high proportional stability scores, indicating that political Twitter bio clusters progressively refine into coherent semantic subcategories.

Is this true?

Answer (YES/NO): YES